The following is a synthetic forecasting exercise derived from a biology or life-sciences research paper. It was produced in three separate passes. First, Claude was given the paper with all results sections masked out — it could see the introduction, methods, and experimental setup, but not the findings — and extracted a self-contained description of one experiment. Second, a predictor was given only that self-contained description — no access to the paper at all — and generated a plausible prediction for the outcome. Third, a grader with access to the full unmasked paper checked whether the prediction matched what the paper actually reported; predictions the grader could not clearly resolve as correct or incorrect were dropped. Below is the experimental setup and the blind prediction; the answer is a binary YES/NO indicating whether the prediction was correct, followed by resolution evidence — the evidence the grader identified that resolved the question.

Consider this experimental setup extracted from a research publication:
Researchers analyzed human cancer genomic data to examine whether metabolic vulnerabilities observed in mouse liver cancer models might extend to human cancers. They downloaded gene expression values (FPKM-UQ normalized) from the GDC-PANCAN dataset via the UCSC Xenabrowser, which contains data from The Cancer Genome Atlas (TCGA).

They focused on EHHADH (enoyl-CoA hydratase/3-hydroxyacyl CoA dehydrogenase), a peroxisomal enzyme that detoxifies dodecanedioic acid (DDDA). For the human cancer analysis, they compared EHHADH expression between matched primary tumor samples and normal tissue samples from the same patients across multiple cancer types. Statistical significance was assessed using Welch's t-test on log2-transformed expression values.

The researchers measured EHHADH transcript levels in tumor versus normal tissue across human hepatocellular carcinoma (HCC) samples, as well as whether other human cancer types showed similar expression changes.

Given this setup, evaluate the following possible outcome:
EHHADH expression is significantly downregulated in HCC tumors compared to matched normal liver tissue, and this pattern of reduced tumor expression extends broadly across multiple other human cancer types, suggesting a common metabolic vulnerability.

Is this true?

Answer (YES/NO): NO